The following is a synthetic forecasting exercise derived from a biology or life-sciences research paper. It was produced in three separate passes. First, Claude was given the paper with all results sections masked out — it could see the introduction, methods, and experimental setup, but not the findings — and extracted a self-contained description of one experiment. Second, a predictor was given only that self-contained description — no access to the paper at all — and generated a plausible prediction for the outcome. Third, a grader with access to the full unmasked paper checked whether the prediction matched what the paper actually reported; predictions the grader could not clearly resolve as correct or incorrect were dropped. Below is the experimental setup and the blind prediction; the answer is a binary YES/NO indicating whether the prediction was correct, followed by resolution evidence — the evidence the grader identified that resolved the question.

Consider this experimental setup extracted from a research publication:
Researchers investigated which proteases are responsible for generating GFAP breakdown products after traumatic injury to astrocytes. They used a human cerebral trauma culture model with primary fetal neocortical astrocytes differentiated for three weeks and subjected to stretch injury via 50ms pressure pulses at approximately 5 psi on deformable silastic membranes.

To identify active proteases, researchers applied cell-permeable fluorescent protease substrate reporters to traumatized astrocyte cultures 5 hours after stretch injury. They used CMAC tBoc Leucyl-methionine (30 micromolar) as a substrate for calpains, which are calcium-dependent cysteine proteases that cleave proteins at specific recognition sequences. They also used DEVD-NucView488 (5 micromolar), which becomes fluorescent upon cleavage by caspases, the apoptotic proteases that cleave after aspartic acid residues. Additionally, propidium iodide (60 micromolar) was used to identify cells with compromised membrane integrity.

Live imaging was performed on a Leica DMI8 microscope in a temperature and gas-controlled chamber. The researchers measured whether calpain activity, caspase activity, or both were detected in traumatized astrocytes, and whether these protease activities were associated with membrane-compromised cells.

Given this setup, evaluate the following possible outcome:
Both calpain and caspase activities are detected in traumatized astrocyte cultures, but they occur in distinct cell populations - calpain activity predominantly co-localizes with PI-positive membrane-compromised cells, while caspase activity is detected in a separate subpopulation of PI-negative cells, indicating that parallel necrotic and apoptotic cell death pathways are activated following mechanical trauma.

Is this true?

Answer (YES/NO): NO